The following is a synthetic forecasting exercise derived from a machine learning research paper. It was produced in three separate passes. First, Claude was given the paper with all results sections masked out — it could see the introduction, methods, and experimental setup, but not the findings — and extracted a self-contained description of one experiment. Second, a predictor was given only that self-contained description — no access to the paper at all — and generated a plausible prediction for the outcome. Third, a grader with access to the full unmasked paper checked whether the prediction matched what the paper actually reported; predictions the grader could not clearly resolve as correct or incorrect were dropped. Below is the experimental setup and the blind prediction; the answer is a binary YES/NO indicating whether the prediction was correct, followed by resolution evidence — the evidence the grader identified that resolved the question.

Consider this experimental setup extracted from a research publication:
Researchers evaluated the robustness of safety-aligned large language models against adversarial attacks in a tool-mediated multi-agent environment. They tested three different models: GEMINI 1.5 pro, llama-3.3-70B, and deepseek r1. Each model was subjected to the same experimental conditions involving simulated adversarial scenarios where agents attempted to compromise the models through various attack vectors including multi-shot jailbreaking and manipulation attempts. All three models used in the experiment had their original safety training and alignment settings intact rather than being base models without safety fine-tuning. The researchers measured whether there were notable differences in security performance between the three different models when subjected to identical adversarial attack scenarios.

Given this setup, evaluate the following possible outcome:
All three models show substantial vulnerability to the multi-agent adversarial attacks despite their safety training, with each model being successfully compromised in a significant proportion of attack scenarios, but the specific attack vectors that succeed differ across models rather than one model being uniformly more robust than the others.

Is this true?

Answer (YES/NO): NO